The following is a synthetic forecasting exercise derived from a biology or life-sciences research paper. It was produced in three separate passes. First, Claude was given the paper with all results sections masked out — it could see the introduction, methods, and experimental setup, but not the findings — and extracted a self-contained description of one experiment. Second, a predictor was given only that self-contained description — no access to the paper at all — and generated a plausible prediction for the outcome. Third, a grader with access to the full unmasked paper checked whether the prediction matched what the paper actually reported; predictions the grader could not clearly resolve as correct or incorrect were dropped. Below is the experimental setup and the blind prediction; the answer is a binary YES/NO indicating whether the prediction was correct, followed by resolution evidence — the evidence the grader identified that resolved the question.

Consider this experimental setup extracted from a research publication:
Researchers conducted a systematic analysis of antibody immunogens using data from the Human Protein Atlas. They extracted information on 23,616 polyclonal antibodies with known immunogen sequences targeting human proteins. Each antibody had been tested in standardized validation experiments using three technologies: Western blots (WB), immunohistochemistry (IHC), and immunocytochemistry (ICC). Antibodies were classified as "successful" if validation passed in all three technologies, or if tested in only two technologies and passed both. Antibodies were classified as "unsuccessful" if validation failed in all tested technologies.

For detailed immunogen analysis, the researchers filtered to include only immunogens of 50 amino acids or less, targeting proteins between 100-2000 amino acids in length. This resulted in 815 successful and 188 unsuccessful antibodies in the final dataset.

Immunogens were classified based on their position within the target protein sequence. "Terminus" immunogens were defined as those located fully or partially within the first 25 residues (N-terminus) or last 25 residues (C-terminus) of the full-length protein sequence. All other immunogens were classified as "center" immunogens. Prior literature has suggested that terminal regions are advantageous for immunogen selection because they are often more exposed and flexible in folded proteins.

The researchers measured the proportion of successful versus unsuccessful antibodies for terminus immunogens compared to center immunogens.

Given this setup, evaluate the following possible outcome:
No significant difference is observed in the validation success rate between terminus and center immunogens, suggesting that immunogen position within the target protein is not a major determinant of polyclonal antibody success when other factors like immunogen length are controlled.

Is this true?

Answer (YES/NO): YES